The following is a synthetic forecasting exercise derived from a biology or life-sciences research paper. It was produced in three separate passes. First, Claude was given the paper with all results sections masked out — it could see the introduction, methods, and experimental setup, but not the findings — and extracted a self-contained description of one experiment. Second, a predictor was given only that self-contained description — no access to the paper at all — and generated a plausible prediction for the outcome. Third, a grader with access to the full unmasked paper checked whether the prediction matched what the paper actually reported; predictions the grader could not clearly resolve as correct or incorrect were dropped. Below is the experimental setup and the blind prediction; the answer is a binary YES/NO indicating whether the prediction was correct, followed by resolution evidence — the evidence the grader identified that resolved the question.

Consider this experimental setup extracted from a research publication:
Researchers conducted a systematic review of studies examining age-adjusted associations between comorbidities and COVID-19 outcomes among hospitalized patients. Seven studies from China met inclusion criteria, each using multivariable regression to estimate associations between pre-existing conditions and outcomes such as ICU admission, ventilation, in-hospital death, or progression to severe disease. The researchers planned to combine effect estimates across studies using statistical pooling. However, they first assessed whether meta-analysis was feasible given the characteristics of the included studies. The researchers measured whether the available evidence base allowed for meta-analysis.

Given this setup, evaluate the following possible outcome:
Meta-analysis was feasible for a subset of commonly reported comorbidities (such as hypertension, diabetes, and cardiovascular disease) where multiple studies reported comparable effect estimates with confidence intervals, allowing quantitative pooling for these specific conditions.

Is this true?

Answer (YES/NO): NO